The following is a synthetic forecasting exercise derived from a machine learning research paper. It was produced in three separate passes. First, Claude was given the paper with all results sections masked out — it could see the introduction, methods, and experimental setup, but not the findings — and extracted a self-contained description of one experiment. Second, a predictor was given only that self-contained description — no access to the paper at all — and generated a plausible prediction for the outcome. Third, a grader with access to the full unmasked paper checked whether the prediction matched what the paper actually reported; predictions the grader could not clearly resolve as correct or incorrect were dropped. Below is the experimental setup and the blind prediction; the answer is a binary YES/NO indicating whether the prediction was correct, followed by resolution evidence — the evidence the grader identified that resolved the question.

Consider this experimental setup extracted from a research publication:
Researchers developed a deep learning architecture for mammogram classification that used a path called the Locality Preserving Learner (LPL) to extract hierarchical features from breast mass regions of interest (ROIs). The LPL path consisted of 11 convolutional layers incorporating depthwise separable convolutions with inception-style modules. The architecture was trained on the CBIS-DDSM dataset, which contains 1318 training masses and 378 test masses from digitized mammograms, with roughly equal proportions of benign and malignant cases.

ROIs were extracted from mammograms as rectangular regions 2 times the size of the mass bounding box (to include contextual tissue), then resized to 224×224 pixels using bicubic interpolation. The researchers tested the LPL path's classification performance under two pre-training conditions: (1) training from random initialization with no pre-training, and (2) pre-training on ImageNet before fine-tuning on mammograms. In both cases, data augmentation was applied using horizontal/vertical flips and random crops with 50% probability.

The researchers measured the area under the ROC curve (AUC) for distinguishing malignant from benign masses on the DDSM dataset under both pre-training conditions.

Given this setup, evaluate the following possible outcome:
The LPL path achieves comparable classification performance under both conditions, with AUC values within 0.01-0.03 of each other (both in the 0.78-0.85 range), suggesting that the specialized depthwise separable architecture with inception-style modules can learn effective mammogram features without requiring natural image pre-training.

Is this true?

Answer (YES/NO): NO